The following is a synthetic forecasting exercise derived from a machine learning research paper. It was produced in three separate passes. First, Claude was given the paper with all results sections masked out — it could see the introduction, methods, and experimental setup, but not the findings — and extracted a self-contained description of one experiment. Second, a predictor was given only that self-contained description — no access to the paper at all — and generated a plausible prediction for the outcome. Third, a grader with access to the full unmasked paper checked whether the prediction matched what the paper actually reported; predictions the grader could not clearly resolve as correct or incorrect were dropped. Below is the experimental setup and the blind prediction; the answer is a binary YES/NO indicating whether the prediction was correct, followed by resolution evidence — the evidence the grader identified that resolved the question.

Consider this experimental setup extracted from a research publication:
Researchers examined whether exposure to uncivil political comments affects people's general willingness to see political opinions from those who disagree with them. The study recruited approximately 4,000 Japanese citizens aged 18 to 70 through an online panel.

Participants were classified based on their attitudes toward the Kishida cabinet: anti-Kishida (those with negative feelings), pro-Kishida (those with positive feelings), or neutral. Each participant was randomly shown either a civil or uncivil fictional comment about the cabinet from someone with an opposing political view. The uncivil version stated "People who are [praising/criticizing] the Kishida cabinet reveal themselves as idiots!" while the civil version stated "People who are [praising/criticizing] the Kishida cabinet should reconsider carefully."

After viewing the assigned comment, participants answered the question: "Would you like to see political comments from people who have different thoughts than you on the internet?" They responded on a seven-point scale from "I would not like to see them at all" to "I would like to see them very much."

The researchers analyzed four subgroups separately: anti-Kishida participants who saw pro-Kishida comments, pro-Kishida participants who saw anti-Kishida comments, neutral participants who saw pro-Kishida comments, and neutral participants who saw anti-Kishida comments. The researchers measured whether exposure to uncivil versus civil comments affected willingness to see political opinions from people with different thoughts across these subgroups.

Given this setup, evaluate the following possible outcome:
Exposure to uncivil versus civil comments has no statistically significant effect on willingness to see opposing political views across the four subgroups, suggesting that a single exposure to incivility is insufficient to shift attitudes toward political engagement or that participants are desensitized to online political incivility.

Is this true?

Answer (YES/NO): NO